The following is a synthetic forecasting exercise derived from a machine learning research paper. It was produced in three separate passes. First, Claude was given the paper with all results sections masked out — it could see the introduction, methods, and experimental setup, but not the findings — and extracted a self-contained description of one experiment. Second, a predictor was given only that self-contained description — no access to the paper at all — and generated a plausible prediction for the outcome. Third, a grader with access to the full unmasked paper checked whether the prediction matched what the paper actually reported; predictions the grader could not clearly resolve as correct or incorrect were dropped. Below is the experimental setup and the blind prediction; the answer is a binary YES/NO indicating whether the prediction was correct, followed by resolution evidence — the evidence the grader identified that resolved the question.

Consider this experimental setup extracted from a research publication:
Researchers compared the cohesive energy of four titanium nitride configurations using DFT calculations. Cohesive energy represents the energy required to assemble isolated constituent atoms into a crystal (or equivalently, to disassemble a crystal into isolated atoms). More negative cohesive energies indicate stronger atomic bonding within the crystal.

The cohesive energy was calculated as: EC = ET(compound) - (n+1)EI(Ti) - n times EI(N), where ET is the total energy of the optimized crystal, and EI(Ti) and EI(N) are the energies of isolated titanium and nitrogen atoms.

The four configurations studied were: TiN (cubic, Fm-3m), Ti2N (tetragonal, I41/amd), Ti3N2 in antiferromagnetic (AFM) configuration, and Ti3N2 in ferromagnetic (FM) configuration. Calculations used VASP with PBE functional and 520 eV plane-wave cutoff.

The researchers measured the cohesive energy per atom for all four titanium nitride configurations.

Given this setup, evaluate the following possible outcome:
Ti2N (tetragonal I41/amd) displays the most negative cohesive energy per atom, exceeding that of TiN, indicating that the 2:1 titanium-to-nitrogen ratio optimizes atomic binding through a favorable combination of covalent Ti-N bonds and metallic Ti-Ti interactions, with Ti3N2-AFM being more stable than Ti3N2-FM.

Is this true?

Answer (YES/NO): YES